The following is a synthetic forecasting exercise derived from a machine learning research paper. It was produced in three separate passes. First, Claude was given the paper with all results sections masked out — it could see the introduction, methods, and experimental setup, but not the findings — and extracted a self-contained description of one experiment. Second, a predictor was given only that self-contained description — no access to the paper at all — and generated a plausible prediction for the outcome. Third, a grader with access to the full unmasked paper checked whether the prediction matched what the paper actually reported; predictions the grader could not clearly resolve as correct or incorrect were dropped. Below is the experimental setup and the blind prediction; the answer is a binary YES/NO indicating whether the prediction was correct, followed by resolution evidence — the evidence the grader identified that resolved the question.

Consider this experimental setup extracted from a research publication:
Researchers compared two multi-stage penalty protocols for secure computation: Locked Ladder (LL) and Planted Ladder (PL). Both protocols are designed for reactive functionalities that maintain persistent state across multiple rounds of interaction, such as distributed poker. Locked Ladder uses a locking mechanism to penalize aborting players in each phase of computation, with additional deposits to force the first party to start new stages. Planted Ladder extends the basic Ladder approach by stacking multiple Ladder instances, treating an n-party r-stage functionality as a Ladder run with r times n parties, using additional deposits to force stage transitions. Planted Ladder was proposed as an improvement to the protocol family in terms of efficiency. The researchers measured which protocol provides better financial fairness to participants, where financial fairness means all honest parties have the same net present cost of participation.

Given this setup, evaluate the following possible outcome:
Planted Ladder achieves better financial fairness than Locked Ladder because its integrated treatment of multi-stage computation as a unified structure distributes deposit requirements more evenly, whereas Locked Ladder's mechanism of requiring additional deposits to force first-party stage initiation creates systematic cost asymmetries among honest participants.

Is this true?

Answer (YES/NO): NO